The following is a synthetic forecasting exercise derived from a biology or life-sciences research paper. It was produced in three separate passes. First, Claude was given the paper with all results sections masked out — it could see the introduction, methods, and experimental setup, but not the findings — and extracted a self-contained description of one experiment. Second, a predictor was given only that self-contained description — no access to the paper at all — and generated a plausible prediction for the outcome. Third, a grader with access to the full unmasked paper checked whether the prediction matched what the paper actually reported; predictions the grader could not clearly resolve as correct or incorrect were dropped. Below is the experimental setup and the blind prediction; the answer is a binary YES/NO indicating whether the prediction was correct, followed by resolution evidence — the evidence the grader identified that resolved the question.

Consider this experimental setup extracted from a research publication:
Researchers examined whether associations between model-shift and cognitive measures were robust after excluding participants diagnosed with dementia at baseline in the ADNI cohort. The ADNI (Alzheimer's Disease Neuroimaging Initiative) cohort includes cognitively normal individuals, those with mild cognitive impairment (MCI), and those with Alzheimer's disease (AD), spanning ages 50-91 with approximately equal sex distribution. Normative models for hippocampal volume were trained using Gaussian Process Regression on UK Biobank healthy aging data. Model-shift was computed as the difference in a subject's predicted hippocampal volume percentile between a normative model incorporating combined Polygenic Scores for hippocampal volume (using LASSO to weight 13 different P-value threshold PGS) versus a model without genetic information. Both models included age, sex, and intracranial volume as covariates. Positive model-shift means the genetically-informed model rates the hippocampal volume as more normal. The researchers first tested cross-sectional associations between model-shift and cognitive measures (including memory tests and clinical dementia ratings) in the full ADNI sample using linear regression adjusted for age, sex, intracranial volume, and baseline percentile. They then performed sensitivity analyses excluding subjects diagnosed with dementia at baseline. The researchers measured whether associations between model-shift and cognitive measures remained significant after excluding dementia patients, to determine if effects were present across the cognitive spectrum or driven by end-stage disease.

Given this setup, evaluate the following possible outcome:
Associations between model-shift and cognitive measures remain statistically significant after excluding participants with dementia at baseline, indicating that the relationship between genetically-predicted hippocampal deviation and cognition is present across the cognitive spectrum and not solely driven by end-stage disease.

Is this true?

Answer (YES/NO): YES